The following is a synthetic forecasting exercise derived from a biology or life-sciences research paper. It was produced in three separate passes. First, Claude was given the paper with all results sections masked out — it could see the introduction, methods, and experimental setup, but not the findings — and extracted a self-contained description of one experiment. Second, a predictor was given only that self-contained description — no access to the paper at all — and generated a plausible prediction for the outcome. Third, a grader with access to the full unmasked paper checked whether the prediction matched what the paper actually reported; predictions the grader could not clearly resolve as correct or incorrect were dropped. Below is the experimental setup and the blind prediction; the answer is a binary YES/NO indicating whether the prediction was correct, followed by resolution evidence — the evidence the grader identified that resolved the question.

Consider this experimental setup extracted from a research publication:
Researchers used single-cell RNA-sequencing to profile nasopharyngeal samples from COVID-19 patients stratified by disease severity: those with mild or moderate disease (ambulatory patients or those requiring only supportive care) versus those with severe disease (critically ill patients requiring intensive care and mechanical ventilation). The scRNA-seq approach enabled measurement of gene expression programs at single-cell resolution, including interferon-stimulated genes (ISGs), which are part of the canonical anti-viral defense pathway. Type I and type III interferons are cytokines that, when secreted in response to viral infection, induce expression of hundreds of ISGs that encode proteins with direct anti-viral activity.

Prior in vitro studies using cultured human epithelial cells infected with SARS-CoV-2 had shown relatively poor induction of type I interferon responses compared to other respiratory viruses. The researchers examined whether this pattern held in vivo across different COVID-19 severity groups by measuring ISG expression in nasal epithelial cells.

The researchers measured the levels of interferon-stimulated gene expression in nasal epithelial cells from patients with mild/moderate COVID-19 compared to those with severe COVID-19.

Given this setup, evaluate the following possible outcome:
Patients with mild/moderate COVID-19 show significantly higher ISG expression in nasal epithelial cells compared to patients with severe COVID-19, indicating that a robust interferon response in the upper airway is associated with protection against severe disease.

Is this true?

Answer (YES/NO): YES